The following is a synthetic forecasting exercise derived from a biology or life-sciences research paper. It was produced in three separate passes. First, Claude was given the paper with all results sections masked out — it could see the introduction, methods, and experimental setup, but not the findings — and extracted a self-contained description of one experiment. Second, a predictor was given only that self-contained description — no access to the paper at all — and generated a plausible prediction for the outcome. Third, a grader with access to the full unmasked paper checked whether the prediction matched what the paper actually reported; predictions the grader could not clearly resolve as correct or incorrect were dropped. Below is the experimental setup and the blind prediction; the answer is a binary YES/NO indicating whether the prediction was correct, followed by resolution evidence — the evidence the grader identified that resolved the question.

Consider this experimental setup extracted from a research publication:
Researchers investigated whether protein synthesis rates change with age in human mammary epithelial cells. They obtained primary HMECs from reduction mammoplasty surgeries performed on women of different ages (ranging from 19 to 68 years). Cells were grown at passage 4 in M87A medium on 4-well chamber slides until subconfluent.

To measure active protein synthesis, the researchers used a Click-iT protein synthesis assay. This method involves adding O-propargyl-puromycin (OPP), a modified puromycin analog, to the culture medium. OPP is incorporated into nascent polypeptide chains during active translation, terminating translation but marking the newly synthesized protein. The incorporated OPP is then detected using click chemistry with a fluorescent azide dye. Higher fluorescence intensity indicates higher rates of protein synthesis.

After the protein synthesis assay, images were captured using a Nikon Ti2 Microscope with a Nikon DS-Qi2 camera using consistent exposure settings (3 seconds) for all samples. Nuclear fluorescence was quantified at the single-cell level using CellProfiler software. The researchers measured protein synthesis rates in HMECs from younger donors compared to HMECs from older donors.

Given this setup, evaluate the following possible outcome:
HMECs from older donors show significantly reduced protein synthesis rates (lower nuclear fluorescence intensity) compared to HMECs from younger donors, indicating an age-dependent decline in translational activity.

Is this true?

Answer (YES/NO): NO